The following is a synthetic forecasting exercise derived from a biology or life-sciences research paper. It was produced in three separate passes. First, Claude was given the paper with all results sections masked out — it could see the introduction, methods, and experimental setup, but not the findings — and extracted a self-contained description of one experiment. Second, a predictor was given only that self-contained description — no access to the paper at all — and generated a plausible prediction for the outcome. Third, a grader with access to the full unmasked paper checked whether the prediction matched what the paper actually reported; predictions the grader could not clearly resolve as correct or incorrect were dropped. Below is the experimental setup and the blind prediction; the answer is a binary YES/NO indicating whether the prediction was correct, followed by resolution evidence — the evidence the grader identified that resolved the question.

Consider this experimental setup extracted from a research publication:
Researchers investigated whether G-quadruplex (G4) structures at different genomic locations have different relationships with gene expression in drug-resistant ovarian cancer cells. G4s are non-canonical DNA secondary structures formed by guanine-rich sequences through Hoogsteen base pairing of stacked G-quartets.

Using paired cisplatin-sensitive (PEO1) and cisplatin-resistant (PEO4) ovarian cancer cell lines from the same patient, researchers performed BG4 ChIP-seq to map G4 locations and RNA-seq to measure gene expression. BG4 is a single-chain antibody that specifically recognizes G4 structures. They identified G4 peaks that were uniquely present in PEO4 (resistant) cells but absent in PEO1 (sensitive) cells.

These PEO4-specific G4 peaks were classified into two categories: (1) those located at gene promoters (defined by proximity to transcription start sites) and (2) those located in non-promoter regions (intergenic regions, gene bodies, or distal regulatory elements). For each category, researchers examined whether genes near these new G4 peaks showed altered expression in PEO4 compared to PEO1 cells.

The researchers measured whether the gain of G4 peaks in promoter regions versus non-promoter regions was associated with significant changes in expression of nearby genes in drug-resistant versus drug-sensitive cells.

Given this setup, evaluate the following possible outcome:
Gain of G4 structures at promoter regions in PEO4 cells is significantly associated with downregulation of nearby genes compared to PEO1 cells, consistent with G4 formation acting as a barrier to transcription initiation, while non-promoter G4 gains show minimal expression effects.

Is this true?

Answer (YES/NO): NO